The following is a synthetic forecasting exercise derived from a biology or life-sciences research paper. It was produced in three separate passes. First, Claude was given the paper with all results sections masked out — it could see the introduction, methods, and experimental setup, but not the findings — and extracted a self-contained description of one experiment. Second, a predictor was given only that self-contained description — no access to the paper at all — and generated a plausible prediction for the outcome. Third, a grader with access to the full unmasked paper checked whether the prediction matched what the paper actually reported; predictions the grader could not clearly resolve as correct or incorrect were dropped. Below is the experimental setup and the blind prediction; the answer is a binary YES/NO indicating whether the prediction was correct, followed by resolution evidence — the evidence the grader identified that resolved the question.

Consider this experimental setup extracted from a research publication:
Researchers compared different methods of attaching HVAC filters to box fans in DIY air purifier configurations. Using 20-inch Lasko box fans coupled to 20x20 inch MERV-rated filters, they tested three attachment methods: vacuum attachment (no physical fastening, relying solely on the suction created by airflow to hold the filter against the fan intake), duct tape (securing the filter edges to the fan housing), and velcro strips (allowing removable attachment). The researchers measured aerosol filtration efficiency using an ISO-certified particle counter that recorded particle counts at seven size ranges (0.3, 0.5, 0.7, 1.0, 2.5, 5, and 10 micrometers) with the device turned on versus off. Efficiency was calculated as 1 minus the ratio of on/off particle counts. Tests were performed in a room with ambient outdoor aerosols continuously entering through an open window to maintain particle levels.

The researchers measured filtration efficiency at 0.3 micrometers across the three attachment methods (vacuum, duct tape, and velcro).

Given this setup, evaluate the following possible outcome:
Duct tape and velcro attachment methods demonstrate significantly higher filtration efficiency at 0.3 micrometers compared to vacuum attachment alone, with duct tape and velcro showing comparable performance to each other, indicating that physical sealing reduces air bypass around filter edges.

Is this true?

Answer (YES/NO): NO